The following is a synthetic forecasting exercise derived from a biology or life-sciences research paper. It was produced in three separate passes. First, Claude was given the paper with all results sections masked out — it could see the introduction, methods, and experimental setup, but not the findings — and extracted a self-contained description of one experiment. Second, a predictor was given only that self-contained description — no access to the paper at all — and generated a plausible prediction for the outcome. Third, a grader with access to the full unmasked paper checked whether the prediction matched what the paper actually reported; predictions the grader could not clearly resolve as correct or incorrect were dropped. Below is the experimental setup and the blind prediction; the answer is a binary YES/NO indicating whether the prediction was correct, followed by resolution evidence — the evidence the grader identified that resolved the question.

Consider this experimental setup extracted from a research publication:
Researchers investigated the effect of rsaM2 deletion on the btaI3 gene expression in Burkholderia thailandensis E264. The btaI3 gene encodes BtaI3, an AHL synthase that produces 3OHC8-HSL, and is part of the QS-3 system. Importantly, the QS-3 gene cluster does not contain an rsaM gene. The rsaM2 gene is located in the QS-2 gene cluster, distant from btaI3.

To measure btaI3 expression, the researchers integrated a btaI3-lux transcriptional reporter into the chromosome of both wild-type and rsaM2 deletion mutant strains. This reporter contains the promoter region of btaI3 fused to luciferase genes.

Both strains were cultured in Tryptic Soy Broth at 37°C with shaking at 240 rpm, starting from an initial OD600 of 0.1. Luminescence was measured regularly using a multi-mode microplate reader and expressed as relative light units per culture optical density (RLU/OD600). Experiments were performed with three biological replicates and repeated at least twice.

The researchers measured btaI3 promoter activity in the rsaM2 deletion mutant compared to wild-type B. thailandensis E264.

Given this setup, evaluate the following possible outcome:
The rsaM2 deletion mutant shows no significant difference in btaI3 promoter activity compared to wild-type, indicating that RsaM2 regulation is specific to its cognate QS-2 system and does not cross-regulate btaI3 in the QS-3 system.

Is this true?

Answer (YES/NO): YES